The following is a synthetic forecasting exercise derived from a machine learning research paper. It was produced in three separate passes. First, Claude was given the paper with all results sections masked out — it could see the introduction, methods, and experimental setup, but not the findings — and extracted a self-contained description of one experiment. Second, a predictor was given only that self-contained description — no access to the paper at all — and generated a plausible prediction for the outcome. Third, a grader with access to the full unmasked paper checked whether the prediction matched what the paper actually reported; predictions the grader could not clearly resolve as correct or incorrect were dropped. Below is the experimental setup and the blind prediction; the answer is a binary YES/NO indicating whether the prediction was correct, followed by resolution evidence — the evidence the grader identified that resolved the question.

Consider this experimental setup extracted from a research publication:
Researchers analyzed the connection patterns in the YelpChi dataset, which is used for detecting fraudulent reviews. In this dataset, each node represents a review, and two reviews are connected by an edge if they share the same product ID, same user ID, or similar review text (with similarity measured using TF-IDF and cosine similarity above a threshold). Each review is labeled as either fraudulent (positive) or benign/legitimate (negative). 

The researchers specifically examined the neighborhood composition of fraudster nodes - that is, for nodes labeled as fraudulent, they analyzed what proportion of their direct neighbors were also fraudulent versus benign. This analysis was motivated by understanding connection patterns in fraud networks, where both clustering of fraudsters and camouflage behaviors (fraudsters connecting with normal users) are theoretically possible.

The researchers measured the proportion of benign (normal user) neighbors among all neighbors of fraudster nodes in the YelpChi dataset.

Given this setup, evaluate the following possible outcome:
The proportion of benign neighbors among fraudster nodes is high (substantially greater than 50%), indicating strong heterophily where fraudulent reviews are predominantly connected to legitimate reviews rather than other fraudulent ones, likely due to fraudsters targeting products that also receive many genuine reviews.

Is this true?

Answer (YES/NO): YES